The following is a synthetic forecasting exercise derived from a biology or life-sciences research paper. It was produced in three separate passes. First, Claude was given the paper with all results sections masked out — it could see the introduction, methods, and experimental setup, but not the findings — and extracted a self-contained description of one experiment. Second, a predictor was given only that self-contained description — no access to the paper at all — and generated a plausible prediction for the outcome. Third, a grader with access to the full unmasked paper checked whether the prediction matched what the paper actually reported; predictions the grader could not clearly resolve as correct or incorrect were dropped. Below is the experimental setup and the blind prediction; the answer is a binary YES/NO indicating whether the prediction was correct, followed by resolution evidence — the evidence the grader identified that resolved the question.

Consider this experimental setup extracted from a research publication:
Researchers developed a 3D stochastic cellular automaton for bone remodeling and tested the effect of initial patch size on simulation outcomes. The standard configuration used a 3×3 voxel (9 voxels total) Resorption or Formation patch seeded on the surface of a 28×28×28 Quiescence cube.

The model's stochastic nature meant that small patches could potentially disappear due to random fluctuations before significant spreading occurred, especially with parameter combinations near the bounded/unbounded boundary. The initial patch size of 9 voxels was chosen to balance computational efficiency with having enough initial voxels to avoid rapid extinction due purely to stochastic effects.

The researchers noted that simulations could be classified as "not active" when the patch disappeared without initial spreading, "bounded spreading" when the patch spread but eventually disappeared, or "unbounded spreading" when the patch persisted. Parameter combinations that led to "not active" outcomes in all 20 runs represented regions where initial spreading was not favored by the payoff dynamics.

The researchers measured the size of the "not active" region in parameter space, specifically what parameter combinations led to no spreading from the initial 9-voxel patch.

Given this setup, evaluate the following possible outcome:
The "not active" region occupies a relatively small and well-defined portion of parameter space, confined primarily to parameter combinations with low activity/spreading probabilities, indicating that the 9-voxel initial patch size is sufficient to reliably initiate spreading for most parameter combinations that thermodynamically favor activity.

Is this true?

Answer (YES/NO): YES